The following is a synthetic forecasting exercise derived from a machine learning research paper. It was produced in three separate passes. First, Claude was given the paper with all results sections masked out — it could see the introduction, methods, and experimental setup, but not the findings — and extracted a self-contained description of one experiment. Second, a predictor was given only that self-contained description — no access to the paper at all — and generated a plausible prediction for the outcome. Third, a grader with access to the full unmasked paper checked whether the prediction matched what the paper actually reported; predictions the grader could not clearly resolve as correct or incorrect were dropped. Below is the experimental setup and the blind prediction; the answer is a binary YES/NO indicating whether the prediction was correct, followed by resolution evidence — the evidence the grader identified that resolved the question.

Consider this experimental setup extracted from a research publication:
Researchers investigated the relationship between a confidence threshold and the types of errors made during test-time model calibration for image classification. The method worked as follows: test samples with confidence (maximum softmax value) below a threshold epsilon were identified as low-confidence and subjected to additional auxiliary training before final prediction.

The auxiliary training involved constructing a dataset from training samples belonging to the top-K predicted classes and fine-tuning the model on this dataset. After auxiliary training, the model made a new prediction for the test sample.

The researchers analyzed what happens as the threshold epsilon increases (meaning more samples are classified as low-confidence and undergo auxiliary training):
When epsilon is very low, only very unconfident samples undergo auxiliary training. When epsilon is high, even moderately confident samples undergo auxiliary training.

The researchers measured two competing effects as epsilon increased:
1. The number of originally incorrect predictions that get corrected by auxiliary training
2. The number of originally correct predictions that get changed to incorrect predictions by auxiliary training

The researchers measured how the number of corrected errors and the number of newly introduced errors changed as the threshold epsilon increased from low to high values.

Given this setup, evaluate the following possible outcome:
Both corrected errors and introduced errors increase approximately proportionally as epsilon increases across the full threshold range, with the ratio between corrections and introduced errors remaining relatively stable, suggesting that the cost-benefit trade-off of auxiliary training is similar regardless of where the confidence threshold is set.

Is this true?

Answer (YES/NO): NO